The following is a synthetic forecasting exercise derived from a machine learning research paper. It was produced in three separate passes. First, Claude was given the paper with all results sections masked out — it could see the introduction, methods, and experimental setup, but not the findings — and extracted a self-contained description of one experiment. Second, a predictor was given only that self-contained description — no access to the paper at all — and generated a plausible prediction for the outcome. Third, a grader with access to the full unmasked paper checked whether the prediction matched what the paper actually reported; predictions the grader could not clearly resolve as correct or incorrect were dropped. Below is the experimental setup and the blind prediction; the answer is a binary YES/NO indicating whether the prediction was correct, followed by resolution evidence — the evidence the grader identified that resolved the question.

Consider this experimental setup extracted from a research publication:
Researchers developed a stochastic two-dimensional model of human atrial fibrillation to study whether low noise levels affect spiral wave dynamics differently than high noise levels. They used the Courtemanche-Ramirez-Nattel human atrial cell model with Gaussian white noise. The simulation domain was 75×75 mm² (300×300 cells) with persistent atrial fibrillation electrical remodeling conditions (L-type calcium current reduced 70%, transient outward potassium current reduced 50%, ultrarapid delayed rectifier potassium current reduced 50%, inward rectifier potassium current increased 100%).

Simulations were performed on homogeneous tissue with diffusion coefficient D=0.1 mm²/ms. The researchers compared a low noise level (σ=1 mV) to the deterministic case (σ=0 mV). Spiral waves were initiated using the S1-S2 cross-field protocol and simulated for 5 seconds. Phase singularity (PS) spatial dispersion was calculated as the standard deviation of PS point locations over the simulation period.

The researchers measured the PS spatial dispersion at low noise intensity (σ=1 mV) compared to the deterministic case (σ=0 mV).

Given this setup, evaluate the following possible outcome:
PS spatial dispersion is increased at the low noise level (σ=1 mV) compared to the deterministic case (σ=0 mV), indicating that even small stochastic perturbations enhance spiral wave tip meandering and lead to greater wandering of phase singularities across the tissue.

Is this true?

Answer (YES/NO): YES